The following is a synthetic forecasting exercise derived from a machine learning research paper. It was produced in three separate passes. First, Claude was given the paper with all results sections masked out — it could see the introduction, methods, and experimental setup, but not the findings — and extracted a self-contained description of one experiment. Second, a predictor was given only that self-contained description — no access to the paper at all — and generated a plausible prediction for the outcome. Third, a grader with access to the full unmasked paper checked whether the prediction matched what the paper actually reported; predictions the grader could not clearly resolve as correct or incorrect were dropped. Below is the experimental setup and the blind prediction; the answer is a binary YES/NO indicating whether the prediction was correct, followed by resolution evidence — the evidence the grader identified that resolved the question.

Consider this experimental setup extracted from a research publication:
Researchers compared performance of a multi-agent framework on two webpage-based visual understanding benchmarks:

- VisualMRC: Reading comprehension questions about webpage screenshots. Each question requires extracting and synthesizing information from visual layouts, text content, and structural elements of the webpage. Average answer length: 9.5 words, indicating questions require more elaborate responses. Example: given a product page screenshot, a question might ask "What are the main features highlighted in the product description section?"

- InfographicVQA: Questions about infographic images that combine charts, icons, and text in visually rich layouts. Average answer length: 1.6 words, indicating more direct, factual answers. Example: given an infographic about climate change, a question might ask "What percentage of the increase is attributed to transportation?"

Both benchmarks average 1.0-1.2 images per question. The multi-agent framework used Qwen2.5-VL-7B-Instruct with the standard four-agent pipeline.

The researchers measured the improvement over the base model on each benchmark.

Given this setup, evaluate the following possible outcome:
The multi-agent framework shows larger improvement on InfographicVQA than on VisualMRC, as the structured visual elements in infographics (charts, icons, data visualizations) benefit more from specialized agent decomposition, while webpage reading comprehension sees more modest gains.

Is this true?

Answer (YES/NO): YES